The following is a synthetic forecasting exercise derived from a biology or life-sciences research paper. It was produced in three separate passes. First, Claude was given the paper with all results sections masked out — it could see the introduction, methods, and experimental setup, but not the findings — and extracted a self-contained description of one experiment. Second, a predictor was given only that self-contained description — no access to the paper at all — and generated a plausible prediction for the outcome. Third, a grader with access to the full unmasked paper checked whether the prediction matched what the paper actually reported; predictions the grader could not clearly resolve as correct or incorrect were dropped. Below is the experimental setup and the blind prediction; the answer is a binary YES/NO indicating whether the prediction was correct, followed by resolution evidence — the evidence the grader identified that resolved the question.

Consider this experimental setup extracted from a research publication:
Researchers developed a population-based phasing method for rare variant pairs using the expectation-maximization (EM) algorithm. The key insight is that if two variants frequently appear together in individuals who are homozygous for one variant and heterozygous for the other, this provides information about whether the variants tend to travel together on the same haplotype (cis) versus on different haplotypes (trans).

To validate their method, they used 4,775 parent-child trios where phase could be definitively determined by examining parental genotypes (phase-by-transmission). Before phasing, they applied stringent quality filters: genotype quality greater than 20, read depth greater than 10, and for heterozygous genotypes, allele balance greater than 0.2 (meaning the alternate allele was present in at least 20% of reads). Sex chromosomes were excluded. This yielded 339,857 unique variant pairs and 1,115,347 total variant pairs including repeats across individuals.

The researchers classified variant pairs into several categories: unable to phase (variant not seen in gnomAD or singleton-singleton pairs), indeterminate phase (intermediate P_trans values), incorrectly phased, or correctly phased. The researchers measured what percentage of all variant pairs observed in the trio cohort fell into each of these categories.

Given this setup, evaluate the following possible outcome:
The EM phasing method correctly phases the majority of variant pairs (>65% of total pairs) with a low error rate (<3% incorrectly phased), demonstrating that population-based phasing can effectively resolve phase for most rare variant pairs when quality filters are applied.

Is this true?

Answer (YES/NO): NO